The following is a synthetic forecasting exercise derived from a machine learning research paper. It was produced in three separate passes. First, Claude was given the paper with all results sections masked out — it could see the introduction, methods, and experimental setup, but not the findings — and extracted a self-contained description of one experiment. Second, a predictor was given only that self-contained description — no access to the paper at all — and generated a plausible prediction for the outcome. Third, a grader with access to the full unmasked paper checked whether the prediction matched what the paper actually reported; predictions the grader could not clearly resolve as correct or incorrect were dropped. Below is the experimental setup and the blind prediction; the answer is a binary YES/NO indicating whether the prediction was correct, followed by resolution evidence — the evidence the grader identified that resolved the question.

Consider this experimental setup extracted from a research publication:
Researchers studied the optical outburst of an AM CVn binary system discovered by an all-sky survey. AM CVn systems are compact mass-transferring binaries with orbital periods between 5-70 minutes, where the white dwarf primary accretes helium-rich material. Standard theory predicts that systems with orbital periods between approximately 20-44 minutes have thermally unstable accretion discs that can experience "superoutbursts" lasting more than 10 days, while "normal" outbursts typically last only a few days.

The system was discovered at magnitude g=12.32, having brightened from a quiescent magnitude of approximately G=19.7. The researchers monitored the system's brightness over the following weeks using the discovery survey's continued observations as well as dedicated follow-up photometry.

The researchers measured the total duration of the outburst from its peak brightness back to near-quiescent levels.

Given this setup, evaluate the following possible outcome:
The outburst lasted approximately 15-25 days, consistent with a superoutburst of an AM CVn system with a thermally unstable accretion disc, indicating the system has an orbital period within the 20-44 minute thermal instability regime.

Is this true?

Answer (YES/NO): YES